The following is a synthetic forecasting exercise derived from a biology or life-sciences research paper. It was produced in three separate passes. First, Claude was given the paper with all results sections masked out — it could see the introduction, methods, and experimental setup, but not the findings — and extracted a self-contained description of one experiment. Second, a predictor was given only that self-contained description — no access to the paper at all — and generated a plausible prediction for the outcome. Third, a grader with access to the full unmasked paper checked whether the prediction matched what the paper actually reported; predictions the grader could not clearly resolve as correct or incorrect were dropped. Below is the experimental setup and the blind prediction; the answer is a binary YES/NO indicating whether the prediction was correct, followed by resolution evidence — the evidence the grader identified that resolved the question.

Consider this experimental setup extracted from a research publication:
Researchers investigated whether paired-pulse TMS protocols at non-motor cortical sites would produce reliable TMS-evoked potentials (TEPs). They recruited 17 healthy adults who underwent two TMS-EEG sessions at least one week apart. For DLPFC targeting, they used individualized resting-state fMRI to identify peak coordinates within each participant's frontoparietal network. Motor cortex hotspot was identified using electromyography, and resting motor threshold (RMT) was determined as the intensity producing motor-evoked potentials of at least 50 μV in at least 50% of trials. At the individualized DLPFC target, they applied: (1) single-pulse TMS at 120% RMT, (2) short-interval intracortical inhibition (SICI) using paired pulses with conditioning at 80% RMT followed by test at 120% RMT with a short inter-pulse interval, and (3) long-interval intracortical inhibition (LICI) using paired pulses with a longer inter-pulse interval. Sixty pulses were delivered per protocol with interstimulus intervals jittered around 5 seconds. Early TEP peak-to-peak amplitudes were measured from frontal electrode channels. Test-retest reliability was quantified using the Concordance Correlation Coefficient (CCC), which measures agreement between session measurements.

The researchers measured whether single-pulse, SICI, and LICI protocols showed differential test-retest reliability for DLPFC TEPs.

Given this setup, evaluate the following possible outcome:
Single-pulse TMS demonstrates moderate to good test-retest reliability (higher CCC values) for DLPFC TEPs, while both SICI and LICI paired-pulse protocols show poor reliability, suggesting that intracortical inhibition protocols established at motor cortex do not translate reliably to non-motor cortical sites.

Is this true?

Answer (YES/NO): NO